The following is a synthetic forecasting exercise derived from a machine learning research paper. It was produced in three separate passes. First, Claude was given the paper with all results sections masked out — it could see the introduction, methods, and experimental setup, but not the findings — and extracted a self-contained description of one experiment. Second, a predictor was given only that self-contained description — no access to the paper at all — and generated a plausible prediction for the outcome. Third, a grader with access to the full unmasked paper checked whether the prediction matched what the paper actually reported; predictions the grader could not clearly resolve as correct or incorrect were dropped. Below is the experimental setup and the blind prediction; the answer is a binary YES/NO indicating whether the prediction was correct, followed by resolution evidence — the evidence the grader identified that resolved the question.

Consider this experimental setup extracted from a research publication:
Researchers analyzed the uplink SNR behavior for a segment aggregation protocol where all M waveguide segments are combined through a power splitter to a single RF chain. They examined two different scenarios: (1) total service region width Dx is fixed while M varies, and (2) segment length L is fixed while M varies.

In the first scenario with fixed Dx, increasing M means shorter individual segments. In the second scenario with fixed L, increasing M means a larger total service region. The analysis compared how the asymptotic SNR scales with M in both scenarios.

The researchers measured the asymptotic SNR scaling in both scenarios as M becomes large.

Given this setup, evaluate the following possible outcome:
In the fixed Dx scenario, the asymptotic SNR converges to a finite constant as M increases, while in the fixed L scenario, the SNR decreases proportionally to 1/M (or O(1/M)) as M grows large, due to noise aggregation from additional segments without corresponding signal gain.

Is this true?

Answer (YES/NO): NO